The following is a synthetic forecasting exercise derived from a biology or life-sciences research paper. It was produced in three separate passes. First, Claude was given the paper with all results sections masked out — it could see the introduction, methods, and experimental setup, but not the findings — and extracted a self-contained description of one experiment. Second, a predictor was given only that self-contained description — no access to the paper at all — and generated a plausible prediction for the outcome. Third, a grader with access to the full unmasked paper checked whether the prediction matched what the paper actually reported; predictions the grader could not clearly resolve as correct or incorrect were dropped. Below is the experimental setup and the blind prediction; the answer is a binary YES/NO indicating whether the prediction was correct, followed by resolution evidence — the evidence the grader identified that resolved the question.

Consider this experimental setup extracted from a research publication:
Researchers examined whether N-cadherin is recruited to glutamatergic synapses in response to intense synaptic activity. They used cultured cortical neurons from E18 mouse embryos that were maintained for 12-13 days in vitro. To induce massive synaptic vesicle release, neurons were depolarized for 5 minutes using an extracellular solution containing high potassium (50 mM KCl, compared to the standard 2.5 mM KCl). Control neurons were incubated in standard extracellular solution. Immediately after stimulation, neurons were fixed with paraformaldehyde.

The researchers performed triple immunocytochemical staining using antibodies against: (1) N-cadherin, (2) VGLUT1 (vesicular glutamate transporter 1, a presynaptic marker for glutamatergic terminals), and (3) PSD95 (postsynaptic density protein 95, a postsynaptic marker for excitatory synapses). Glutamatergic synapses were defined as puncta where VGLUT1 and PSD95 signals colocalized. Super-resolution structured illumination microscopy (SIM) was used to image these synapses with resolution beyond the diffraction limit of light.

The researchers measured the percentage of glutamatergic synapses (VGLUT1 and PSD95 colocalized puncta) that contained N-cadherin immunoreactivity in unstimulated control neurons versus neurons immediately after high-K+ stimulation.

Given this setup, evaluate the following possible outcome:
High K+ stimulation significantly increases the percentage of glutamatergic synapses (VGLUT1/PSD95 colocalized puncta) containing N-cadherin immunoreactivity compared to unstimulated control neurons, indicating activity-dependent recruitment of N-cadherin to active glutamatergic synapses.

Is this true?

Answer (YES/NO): YES